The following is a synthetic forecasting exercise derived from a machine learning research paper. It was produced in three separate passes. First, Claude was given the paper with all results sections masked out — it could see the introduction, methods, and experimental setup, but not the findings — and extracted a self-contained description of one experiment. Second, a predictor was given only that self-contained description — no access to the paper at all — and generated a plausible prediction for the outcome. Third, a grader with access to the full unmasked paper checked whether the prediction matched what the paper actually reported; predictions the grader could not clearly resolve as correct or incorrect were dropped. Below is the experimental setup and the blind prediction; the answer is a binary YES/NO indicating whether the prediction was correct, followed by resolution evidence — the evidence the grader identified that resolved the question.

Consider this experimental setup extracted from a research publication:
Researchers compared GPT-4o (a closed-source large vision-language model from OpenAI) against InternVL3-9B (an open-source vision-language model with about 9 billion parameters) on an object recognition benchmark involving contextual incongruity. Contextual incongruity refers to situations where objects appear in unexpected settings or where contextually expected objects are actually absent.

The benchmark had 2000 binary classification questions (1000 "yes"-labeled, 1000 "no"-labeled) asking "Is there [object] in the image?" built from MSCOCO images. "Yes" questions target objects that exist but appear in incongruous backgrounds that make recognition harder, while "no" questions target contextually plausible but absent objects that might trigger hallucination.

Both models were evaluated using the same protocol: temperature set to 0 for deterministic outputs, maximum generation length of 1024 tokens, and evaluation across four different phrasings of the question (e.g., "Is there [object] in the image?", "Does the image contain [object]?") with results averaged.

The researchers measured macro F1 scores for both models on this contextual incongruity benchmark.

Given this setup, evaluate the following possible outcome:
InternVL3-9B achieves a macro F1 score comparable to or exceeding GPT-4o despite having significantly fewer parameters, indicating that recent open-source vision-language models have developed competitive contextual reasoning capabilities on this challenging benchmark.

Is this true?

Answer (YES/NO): YES